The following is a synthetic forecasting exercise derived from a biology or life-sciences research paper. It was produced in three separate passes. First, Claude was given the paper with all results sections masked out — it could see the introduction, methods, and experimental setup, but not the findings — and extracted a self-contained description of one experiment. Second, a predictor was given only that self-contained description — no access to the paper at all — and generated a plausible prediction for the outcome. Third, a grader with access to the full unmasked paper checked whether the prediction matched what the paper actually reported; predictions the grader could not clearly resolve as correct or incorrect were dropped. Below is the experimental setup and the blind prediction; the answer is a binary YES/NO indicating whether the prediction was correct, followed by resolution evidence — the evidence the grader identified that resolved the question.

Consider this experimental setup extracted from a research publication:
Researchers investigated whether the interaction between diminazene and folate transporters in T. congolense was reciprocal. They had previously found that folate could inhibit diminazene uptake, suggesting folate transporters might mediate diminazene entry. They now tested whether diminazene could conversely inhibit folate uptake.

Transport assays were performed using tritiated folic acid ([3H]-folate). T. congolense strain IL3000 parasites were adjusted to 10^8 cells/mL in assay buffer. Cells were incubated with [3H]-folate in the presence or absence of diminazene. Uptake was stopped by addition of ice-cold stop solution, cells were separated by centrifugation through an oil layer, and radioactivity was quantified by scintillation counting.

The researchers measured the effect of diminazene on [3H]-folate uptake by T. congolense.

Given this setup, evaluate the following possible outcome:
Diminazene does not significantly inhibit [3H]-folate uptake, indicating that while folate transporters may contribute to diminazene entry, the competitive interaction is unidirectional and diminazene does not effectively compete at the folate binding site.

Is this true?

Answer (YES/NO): NO